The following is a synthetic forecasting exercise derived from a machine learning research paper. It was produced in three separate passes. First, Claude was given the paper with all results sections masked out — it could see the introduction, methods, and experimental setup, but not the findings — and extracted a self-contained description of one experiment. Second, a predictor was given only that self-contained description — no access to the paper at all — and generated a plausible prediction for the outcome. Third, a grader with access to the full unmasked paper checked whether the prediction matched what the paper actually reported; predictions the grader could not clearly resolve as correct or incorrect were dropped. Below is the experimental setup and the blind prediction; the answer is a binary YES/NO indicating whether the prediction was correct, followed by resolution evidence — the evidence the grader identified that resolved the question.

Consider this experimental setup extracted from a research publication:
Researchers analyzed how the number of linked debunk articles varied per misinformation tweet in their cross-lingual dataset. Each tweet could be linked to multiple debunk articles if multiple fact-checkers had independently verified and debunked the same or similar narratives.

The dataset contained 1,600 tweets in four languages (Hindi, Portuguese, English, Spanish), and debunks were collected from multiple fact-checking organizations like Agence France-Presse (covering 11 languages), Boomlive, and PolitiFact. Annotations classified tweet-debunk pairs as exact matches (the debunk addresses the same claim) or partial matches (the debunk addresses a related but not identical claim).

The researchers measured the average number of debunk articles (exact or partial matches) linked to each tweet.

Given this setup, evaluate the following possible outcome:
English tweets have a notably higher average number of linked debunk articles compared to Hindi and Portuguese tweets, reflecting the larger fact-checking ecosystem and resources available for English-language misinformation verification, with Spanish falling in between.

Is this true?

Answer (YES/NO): NO